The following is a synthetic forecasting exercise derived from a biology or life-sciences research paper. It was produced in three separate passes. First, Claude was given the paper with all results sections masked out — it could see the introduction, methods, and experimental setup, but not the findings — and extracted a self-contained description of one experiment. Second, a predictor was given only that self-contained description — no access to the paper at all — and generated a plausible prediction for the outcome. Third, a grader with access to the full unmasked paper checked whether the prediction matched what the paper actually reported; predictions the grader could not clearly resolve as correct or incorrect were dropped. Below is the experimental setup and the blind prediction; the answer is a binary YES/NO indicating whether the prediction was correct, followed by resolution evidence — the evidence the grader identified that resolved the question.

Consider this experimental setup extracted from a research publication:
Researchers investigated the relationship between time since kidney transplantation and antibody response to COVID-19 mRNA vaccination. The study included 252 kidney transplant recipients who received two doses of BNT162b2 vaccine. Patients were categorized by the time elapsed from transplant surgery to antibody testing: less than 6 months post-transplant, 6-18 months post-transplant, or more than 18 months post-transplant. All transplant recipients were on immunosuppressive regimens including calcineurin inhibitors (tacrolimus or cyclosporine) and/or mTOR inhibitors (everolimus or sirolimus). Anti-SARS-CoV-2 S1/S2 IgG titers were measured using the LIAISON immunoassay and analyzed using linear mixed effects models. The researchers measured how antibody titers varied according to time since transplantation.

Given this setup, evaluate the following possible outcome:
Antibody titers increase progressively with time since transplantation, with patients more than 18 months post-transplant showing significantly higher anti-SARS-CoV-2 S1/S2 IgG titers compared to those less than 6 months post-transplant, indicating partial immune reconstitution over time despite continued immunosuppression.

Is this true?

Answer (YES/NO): NO